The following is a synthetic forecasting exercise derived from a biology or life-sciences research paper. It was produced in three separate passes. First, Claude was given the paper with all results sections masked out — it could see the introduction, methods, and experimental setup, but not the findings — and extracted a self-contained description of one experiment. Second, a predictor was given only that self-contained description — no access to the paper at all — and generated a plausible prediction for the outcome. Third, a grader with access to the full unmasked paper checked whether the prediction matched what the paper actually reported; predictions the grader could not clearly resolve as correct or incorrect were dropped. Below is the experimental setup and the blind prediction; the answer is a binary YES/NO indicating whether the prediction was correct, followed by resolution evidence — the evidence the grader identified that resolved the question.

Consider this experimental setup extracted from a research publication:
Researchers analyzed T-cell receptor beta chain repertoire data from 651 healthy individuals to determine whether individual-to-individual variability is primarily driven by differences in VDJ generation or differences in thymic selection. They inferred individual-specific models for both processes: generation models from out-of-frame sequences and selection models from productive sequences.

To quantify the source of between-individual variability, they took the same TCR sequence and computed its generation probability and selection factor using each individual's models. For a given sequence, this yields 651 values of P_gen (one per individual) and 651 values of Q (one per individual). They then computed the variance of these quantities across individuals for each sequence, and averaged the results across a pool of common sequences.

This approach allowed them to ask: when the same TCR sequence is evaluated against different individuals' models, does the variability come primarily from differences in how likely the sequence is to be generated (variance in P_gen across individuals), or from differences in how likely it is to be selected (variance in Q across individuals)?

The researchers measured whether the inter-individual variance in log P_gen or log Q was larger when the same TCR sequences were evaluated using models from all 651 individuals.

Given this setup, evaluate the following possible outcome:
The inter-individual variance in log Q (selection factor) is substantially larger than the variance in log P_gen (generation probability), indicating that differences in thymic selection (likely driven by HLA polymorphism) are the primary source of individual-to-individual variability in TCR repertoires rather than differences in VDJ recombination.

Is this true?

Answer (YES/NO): NO